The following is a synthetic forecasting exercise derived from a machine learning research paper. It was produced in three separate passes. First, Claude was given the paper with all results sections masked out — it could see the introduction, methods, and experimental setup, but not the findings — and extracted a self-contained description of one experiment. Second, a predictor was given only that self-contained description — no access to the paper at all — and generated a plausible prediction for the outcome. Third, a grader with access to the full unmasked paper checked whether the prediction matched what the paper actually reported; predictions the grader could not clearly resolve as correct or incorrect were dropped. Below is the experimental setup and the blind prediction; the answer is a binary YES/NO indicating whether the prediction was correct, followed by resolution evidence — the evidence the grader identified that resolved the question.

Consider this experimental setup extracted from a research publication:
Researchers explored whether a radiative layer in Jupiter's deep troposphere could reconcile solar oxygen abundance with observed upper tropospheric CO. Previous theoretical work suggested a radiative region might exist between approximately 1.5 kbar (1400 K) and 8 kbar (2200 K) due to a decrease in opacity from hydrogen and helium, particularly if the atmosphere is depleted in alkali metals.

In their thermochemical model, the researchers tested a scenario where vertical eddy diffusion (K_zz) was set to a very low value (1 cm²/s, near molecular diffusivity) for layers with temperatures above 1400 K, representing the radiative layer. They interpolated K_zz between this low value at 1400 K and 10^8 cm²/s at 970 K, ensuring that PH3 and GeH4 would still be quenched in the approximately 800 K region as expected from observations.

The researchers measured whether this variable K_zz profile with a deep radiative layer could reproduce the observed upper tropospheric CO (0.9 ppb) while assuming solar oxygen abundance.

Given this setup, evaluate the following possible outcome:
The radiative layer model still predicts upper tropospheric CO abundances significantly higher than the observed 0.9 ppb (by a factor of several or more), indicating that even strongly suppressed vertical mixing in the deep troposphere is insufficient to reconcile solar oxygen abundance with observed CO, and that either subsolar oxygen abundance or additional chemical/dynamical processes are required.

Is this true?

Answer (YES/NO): NO